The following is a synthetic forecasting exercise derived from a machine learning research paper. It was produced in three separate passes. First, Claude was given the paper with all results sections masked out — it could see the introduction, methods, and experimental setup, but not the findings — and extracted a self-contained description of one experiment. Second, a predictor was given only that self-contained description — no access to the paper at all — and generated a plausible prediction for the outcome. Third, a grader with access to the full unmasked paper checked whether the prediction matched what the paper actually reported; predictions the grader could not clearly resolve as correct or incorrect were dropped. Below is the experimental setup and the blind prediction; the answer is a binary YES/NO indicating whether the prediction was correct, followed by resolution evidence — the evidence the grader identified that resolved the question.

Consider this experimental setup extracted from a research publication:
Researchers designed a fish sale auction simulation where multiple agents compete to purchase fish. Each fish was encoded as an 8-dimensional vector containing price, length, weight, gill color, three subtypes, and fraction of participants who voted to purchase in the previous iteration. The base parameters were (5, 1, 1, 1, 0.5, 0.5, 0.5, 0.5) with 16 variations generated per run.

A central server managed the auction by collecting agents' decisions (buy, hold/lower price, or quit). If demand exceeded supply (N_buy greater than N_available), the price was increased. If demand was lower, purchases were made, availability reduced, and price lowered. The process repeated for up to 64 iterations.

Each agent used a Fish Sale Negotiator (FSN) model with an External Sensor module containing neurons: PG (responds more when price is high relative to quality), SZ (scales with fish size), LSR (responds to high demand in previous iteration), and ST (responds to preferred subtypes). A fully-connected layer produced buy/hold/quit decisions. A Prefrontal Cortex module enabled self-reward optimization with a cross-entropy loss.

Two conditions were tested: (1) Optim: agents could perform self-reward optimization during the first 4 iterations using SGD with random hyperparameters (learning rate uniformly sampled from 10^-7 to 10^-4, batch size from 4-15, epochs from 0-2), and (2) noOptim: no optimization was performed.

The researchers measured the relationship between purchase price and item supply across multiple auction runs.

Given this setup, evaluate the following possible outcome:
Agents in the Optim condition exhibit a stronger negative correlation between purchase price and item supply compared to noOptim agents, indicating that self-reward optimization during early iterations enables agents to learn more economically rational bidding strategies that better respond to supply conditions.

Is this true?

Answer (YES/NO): YES